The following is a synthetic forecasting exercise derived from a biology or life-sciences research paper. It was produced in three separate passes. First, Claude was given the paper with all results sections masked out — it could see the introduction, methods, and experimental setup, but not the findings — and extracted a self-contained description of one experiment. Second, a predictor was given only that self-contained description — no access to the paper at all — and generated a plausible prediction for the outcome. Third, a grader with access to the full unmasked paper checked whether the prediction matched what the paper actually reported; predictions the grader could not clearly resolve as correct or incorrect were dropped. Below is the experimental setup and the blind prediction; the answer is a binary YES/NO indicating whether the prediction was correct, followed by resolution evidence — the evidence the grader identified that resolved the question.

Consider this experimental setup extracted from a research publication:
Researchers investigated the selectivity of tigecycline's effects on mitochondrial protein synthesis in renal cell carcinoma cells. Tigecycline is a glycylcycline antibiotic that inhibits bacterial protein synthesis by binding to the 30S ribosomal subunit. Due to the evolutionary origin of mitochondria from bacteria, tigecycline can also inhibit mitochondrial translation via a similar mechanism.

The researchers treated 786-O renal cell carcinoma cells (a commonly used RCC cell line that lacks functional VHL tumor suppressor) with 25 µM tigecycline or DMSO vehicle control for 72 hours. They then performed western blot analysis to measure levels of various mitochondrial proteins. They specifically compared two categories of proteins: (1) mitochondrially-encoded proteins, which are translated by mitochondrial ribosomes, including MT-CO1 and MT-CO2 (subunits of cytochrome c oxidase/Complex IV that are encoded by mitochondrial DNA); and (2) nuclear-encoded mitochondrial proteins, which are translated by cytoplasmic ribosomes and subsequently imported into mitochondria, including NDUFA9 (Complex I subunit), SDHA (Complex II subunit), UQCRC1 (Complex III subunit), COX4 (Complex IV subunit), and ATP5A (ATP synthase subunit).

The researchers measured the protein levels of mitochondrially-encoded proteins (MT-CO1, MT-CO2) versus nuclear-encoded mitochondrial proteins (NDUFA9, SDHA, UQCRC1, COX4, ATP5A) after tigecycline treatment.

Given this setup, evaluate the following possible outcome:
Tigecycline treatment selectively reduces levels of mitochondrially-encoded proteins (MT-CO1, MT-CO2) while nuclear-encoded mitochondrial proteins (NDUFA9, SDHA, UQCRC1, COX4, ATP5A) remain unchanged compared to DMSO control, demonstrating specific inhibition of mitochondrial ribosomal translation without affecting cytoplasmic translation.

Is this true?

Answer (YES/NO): YES